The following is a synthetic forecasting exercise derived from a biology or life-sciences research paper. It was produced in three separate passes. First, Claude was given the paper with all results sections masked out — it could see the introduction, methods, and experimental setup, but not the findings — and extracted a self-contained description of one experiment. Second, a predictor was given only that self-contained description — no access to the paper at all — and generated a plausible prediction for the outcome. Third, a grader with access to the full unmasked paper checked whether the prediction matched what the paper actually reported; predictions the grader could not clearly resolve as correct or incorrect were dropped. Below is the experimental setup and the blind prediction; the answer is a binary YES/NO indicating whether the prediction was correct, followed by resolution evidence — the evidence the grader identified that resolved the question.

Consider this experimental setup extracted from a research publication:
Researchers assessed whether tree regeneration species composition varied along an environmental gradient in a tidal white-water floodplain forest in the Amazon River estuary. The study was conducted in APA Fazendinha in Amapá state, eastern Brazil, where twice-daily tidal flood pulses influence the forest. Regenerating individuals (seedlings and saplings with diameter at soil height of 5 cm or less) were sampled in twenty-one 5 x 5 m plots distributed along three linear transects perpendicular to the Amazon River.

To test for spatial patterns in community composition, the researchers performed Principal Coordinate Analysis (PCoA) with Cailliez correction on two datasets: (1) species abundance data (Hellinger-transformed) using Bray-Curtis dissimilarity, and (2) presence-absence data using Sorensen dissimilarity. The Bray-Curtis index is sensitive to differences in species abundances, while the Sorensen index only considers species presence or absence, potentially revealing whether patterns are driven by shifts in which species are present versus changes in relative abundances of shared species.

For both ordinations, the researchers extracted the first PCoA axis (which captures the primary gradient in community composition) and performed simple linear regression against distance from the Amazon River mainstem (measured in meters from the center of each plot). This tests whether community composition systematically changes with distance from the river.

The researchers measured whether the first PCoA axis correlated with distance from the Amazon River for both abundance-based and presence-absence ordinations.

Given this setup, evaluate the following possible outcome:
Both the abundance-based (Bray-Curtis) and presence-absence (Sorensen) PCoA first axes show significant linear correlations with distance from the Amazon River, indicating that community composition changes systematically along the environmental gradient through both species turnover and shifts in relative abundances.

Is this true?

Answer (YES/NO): NO